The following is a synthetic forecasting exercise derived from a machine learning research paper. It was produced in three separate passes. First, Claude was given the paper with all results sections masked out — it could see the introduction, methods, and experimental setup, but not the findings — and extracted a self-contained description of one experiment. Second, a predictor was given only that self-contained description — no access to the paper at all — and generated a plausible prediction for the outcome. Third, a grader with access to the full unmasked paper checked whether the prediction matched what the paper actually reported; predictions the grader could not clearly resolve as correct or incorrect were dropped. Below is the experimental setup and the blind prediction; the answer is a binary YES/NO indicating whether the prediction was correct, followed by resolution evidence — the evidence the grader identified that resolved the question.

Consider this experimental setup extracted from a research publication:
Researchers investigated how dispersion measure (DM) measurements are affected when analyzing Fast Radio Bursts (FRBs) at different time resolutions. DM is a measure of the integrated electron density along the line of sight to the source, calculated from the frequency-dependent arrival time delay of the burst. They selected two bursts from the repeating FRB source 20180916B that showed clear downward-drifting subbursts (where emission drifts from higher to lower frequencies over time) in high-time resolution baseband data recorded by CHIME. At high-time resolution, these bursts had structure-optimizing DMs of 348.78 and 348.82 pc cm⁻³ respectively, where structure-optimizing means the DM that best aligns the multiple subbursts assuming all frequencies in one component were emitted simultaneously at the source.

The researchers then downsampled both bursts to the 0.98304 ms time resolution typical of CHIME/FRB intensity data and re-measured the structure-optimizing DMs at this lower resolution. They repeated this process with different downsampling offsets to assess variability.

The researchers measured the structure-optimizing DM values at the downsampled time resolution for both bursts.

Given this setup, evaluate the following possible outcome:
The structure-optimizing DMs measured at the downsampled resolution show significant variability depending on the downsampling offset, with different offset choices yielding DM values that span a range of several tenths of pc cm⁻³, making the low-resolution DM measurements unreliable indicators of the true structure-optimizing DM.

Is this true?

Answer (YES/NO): NO